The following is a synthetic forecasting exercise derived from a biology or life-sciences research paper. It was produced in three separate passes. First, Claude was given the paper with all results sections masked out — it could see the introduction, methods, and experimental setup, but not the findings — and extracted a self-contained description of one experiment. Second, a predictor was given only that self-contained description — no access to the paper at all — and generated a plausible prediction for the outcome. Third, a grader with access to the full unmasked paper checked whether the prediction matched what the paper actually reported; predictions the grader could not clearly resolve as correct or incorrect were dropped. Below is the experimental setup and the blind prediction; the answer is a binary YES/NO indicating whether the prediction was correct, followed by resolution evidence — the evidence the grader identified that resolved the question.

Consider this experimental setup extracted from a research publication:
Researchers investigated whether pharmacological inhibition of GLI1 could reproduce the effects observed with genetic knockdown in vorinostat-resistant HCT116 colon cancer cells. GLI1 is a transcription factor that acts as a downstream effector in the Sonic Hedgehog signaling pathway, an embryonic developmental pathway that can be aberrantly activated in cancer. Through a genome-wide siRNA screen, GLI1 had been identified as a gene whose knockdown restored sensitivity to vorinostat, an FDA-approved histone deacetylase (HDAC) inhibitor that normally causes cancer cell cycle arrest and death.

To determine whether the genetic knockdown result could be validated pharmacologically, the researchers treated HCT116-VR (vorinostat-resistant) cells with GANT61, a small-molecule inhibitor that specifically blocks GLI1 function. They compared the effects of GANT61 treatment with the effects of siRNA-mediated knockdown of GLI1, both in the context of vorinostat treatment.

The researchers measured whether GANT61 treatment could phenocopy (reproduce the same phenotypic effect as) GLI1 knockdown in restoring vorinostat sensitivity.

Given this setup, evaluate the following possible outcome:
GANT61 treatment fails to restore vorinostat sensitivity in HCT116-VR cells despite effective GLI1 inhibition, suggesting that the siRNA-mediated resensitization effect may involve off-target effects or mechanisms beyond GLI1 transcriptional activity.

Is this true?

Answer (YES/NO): NO